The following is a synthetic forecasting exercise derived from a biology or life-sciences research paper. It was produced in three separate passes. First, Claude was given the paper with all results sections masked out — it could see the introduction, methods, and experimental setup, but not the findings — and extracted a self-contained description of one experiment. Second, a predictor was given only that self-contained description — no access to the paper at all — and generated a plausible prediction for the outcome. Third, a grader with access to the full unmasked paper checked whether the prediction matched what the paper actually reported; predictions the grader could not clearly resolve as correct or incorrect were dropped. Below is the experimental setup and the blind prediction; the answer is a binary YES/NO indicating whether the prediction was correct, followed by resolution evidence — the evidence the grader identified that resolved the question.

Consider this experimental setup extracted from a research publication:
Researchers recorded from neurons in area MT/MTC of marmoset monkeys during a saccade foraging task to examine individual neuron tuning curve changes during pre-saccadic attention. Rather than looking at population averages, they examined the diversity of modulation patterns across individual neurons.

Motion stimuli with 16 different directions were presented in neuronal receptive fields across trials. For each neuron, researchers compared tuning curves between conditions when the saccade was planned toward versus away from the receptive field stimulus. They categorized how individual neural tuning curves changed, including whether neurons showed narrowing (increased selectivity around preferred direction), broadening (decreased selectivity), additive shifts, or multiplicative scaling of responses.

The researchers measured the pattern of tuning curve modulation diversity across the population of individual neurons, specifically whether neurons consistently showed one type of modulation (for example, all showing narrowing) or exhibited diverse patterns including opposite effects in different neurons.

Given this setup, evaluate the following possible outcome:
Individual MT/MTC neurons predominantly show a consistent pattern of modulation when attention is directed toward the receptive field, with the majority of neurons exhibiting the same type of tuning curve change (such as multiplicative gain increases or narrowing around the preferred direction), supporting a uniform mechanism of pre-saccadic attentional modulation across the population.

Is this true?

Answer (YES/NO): NO